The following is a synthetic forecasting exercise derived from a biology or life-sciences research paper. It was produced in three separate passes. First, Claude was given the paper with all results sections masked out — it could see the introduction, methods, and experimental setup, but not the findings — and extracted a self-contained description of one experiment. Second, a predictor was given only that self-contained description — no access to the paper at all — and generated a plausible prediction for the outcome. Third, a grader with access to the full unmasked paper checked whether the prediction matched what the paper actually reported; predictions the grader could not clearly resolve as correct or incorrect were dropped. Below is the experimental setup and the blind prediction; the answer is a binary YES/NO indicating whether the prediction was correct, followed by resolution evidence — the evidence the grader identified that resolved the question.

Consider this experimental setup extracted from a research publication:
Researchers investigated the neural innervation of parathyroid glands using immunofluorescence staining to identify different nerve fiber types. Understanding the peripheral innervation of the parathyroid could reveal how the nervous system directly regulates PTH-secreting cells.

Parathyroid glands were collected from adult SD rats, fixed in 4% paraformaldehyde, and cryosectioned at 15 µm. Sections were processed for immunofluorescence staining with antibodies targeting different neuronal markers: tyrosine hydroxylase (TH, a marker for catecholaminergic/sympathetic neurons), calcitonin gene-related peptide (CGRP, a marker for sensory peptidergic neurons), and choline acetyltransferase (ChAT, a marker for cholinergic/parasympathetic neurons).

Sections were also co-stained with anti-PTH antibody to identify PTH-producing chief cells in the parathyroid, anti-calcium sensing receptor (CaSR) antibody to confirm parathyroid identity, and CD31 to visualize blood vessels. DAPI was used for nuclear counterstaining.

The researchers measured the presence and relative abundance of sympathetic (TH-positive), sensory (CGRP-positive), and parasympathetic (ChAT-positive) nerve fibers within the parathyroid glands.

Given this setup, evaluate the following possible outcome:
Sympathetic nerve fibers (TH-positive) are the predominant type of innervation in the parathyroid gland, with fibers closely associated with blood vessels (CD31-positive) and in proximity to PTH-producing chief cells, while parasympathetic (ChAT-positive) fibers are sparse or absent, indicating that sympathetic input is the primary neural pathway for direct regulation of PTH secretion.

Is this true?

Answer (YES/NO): NO